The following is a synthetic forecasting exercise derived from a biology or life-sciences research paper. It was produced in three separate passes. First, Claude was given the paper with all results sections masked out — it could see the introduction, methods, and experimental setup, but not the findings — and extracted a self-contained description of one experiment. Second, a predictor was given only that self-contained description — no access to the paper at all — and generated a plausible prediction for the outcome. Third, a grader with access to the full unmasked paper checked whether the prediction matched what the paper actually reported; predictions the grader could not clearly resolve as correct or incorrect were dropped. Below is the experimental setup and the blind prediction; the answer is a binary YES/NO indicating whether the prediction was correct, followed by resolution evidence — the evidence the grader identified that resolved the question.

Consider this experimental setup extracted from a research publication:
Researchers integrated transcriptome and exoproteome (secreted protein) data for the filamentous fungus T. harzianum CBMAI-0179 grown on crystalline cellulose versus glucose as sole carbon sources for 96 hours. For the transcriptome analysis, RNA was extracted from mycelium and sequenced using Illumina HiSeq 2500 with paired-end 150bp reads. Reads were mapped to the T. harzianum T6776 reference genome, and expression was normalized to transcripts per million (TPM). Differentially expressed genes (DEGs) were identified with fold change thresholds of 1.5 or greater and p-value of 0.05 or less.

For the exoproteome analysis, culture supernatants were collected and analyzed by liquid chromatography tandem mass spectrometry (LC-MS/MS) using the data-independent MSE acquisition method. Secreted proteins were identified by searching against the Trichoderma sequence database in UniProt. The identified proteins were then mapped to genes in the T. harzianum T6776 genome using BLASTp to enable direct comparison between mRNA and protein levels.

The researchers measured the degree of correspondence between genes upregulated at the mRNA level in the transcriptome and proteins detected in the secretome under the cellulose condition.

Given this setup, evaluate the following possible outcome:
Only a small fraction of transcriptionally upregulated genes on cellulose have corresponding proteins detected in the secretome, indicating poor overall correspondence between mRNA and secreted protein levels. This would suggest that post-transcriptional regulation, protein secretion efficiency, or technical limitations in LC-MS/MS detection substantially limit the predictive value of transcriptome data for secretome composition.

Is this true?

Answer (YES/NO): NO